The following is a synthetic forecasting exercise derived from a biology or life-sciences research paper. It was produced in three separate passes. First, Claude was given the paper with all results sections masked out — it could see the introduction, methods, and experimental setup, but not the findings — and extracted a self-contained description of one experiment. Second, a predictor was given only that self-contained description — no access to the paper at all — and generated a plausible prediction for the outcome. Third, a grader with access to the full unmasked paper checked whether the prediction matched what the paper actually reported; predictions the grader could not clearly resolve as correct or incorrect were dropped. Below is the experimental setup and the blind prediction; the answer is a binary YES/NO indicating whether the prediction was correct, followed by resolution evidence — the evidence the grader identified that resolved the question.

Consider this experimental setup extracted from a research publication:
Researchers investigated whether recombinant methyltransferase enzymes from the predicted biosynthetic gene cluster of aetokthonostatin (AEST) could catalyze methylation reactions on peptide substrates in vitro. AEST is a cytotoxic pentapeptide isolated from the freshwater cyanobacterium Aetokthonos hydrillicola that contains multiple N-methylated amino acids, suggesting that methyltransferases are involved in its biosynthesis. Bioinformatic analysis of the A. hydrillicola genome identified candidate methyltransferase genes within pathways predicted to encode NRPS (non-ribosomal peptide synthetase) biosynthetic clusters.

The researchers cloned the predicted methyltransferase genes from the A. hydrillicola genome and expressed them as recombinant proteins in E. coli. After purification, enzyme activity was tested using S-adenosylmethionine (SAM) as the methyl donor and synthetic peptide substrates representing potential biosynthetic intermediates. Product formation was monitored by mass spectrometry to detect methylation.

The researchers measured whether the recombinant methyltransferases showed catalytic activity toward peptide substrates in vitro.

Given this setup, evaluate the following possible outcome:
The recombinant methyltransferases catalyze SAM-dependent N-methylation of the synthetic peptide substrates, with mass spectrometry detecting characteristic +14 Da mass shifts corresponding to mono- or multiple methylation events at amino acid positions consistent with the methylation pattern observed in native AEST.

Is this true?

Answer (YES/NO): YES